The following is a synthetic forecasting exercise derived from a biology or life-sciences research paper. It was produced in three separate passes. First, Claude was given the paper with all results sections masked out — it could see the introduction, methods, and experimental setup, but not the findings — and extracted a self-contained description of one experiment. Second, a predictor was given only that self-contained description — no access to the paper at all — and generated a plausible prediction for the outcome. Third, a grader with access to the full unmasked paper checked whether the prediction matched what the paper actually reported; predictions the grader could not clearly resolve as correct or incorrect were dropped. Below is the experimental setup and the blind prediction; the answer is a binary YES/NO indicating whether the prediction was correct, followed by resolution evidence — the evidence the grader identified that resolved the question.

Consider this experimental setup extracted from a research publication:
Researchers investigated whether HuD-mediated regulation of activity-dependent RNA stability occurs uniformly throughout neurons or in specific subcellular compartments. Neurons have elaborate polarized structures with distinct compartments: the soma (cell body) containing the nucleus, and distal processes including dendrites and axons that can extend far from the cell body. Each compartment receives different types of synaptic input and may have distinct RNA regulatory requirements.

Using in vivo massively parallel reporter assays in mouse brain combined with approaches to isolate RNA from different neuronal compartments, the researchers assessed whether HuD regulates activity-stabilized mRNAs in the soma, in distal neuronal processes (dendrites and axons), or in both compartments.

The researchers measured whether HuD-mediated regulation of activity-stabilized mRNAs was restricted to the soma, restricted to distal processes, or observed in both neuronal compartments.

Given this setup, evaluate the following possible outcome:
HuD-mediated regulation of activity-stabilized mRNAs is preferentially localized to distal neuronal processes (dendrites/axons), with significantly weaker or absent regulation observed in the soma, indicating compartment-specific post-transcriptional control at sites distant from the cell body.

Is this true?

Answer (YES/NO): NO